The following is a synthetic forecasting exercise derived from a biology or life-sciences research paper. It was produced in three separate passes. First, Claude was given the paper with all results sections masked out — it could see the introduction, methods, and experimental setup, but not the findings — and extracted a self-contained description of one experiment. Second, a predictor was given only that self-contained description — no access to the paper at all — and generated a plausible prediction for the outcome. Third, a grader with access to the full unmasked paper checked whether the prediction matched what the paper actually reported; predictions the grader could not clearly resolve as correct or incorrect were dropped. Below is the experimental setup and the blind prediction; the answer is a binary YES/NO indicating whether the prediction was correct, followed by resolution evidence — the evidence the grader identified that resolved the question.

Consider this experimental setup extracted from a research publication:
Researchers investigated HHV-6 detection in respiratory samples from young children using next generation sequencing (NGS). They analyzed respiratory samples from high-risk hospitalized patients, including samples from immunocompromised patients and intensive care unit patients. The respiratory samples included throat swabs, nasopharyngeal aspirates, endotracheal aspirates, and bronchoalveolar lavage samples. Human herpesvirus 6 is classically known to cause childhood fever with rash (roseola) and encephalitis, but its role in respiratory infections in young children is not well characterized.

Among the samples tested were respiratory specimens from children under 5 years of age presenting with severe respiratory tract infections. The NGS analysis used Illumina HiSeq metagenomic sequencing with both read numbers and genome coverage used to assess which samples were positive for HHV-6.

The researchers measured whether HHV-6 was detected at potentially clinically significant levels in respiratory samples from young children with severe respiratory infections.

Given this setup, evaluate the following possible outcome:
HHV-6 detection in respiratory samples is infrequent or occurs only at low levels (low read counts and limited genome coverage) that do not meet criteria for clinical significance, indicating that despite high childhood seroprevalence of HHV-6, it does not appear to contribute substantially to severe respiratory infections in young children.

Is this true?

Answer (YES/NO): NO